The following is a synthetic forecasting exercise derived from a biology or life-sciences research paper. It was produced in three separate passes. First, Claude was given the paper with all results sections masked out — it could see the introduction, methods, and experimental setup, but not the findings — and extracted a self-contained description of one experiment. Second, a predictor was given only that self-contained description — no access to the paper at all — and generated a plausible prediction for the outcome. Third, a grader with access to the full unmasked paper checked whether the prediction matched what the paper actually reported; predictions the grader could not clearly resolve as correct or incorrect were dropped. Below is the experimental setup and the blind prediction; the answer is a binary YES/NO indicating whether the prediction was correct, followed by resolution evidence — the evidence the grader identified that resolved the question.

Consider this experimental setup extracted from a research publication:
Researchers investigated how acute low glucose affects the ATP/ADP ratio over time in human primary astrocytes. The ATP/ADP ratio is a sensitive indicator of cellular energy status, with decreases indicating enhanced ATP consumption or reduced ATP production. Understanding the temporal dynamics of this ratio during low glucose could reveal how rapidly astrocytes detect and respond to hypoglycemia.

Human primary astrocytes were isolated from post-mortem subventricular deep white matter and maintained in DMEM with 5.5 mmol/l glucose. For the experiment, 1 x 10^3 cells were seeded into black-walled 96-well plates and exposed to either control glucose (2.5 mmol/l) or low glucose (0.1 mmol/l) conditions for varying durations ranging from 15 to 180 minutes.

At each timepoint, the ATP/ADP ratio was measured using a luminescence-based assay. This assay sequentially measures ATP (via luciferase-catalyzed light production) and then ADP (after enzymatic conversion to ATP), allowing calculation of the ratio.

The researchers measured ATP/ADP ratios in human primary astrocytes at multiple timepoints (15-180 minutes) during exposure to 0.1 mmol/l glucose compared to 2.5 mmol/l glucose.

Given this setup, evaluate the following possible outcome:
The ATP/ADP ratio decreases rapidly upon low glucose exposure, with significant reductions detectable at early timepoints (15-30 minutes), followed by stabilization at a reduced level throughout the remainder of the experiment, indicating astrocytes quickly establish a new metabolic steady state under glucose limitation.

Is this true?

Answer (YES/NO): NO